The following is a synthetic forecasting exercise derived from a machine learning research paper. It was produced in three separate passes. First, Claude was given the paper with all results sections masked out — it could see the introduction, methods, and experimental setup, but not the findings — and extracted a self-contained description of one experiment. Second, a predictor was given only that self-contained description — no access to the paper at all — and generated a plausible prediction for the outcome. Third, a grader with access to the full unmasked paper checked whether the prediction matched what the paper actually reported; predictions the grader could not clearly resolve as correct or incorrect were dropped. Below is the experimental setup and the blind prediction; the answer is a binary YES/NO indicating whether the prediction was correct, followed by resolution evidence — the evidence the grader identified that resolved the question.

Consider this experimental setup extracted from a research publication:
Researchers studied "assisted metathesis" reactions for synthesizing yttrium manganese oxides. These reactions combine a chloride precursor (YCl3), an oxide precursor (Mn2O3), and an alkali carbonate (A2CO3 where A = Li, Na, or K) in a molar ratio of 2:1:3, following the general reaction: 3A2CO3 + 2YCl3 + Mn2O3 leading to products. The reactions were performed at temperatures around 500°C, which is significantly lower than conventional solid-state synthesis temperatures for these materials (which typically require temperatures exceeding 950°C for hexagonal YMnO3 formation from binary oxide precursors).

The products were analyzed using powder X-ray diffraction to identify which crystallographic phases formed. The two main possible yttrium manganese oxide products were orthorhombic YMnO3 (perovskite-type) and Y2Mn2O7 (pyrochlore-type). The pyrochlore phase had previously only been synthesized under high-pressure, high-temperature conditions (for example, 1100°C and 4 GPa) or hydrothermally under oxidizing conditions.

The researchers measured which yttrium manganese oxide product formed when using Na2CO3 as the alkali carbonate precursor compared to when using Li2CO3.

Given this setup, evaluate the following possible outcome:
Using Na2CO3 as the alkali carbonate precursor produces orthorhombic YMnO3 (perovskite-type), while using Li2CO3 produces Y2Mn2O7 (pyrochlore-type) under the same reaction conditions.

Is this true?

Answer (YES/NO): NO